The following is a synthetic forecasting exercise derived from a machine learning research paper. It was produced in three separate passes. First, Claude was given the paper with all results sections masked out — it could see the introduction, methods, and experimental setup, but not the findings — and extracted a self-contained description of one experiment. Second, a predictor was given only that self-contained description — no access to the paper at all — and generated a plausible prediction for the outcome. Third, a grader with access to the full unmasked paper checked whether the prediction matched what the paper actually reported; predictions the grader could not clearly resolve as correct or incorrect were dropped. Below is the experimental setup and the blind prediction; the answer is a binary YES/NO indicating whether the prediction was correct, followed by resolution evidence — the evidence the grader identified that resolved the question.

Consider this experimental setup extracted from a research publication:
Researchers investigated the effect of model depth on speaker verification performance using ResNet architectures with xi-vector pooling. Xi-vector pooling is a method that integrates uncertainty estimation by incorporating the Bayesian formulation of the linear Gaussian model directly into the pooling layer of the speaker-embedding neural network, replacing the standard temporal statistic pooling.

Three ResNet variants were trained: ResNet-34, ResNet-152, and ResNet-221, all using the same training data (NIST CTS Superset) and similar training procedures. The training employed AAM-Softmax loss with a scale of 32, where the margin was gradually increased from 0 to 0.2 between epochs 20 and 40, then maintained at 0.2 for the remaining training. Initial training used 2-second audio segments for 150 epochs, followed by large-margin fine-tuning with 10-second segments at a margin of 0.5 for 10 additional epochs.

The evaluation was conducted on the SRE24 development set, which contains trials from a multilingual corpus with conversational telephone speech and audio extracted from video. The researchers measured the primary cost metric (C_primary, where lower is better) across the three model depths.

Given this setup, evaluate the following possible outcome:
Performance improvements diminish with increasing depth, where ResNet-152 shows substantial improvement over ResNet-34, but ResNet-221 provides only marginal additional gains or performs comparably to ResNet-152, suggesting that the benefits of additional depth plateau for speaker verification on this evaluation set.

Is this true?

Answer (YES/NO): YES